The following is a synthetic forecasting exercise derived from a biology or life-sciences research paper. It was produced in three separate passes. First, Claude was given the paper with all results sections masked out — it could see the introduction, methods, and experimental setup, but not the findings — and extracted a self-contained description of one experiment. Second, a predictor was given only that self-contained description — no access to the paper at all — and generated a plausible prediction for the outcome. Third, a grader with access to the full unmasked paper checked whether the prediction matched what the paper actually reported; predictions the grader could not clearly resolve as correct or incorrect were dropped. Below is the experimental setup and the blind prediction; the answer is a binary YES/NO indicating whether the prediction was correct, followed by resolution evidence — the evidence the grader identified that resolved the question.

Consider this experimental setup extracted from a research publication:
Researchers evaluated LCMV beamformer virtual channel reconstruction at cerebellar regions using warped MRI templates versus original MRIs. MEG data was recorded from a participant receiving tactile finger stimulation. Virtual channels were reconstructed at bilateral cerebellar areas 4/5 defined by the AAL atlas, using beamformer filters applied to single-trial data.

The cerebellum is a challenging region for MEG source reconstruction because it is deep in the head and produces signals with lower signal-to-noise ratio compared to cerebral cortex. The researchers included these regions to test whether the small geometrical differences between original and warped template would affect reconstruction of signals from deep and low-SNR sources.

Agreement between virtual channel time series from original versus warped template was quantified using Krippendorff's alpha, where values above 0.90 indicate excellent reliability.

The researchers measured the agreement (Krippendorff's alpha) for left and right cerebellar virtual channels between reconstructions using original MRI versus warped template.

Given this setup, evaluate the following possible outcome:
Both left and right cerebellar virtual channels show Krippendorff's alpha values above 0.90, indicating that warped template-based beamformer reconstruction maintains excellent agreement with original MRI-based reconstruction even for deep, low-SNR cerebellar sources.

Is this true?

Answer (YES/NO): YES